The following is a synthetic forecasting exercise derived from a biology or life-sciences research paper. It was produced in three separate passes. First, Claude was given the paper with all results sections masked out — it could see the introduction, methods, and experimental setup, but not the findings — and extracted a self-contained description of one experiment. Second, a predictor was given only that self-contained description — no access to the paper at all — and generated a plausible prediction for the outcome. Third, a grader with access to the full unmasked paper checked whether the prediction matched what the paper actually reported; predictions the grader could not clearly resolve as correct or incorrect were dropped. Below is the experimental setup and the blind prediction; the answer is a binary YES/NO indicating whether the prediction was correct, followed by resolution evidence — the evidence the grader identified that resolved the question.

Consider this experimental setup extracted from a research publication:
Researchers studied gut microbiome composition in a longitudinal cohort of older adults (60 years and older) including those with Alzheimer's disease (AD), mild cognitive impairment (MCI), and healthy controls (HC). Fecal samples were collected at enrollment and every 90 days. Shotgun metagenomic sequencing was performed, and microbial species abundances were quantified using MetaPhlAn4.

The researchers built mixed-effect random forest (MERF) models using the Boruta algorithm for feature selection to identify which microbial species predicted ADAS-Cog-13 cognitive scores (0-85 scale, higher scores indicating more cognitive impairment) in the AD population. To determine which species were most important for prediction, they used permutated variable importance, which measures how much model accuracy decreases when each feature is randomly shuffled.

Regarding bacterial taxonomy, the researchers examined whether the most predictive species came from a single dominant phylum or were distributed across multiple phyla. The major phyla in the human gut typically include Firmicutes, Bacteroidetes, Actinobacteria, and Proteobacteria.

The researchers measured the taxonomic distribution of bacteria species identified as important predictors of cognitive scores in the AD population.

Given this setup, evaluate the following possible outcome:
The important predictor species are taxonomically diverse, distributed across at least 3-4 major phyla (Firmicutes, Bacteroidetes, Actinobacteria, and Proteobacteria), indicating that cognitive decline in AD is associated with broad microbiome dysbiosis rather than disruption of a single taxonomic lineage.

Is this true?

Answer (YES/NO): YES